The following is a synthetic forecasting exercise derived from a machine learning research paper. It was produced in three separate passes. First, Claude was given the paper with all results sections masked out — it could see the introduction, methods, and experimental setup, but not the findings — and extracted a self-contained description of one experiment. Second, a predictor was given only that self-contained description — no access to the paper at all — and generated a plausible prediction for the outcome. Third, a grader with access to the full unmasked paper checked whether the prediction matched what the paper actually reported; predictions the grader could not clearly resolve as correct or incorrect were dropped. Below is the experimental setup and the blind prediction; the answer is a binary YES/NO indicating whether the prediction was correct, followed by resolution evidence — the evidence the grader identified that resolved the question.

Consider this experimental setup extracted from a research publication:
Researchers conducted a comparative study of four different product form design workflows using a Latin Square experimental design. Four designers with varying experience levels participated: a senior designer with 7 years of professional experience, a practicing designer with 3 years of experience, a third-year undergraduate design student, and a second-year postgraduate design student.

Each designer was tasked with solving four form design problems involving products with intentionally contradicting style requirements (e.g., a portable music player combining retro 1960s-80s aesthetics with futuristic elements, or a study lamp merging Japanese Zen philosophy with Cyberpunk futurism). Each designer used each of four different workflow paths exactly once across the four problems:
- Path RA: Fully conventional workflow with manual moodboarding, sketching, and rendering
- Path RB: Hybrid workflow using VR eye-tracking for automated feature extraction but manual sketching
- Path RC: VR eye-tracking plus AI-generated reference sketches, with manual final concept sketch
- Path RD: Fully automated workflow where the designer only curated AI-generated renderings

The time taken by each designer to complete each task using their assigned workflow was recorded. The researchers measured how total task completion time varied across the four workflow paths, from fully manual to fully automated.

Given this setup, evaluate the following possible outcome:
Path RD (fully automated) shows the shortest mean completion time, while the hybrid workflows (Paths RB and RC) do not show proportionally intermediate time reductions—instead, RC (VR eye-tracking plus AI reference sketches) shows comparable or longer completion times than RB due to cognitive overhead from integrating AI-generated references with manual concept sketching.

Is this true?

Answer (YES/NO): NO